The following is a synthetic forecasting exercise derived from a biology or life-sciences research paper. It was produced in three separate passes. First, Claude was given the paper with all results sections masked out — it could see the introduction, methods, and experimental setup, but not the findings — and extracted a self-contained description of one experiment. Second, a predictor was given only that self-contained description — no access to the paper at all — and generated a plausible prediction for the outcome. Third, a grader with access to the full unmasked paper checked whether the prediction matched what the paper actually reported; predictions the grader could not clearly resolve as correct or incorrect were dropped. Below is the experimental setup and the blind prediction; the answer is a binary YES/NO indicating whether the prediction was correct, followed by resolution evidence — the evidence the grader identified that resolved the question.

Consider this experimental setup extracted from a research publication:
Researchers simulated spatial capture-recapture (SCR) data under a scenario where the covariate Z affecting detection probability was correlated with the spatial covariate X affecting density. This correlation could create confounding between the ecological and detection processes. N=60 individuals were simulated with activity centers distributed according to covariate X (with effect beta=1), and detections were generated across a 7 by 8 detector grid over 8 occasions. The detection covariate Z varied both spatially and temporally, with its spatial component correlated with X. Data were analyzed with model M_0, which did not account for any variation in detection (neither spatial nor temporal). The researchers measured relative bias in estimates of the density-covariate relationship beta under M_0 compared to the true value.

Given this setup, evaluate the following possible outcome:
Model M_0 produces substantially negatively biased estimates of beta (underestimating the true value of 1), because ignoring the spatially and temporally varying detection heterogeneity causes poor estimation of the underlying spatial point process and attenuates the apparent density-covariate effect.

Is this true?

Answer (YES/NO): YES